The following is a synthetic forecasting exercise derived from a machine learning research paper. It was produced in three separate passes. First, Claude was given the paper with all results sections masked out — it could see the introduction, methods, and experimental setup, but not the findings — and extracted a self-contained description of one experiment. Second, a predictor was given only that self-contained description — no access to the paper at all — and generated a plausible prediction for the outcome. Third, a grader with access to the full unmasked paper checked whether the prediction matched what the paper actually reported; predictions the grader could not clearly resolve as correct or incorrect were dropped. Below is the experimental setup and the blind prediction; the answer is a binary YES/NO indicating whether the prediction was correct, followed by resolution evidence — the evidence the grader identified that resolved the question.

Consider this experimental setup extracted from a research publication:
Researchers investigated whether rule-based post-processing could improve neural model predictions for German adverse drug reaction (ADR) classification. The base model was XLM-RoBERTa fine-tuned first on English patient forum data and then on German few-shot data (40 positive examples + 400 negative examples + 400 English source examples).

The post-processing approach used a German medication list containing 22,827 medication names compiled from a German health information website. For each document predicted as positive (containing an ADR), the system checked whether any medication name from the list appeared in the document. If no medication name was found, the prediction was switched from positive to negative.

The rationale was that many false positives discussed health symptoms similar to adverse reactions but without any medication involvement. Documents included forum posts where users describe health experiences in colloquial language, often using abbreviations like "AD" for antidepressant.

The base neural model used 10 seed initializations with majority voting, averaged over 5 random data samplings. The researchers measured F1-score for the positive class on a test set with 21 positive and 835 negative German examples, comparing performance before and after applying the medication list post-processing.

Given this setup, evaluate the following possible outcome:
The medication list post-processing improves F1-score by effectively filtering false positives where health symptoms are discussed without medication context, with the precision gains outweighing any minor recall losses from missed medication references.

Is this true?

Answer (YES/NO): YES